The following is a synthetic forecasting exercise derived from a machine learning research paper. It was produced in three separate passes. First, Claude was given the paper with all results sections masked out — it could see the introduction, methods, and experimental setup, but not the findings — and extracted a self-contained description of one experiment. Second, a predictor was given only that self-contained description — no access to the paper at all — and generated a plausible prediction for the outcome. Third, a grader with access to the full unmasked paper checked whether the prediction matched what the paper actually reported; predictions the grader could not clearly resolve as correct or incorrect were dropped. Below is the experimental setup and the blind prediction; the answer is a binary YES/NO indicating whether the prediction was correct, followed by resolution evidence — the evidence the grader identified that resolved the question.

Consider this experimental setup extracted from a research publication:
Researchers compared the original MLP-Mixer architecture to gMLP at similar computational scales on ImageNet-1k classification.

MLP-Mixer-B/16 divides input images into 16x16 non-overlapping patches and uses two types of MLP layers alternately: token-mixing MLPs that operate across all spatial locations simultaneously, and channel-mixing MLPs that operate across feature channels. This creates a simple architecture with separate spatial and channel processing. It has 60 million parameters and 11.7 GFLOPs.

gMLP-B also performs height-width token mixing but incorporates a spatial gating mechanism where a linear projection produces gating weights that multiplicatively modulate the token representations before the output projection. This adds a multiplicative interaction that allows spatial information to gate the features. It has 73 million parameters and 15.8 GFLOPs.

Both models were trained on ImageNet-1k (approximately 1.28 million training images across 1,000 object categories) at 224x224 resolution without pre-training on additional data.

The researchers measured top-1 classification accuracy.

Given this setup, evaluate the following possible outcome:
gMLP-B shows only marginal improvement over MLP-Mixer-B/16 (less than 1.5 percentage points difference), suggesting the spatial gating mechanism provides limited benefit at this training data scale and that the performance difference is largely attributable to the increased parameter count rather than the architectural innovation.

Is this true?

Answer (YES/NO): NO